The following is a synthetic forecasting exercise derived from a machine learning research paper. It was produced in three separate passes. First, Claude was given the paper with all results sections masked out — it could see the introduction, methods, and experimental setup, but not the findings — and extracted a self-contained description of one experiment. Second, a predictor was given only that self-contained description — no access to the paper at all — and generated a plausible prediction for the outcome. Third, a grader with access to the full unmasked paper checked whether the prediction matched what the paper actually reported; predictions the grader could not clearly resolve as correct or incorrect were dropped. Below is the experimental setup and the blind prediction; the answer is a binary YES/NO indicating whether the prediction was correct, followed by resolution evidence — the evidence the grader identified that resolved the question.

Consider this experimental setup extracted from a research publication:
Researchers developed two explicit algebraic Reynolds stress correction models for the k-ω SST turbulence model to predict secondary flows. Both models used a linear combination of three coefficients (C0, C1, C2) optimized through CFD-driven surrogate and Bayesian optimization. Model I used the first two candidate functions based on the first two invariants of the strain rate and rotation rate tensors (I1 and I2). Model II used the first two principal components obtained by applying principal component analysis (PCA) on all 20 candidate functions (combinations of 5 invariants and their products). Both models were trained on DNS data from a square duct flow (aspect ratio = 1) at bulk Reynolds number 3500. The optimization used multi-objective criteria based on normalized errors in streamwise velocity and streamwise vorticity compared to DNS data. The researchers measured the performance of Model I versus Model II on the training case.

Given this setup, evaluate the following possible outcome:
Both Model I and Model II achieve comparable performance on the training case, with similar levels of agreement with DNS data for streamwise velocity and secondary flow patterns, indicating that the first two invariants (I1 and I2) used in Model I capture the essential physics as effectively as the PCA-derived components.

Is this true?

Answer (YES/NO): YES